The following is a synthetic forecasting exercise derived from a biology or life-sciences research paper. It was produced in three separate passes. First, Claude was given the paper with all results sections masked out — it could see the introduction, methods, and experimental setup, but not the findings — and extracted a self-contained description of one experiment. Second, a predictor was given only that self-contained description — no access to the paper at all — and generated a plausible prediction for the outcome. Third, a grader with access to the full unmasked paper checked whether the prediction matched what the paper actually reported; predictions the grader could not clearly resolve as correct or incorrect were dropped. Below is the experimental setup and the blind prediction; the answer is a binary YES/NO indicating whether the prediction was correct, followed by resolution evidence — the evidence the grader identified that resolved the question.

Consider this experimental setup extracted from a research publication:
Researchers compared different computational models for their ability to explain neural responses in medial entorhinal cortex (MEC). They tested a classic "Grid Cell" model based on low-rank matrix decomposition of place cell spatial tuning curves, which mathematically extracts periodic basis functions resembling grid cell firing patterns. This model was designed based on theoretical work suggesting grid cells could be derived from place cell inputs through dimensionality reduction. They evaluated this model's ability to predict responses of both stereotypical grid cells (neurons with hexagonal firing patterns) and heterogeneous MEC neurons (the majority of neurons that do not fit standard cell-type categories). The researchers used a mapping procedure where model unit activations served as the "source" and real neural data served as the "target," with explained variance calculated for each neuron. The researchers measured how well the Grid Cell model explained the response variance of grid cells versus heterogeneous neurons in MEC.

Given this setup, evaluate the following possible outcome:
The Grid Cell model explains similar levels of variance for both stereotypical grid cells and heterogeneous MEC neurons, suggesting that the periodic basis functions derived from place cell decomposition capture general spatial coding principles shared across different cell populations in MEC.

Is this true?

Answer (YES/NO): NO